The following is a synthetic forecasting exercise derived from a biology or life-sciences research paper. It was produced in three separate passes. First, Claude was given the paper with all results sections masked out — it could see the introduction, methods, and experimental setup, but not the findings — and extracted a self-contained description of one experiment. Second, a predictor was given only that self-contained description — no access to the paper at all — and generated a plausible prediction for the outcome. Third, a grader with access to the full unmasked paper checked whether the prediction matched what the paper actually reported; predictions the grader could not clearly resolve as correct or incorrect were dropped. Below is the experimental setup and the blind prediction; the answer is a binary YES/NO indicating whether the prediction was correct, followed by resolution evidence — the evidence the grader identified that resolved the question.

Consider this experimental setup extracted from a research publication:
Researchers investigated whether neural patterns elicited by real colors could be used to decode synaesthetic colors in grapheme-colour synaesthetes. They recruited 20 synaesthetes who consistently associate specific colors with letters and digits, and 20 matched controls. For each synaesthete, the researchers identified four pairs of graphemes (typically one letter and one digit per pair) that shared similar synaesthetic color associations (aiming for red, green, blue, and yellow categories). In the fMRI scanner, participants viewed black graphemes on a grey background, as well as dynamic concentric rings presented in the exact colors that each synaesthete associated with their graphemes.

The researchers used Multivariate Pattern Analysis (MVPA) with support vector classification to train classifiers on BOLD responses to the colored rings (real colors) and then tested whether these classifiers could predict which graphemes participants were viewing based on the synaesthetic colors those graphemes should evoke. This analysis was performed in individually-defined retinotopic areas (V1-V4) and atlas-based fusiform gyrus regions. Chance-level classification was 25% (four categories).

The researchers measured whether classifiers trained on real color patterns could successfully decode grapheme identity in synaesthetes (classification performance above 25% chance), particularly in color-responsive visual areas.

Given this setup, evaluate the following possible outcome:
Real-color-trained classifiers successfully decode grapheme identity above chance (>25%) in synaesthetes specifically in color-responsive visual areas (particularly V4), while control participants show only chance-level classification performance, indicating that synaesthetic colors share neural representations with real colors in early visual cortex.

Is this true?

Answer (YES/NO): NO